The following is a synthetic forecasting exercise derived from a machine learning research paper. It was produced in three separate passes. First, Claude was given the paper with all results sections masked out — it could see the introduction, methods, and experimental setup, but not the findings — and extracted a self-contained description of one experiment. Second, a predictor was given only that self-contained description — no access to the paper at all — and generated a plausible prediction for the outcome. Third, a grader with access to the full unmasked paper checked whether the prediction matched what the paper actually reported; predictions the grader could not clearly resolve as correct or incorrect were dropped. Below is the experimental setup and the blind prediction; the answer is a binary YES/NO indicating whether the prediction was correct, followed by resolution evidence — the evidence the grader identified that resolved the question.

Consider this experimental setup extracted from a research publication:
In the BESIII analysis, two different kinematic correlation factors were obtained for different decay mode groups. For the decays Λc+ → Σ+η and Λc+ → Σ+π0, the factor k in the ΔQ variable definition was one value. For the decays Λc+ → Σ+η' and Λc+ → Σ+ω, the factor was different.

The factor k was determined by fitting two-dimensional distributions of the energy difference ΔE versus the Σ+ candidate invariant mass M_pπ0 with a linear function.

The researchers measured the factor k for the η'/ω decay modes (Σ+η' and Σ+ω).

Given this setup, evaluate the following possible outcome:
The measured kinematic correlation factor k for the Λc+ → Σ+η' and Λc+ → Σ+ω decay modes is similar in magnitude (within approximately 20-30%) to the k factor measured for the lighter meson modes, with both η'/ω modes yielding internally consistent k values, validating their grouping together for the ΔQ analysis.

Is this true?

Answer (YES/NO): YES